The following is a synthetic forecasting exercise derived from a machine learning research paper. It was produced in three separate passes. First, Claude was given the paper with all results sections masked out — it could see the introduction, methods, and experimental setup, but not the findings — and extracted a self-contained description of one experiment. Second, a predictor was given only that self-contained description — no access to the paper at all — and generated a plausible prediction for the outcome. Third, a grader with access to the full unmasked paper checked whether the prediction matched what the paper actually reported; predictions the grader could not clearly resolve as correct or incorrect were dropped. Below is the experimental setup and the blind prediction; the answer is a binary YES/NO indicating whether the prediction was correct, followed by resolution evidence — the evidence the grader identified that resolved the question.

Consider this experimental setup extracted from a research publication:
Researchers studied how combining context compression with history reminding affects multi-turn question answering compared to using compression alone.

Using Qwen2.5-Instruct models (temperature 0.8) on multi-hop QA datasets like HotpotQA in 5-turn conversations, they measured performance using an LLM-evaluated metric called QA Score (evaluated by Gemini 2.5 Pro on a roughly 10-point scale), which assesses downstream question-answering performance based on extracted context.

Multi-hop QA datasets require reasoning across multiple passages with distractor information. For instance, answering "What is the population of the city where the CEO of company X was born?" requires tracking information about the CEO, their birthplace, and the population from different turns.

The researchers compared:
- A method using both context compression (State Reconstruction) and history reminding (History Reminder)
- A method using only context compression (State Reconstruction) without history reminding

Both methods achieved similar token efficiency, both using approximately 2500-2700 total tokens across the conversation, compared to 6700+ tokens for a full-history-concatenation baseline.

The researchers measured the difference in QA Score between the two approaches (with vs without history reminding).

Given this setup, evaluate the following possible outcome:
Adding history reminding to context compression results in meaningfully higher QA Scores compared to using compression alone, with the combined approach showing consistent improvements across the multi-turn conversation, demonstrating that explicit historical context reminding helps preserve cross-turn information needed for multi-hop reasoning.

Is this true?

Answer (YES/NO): YES